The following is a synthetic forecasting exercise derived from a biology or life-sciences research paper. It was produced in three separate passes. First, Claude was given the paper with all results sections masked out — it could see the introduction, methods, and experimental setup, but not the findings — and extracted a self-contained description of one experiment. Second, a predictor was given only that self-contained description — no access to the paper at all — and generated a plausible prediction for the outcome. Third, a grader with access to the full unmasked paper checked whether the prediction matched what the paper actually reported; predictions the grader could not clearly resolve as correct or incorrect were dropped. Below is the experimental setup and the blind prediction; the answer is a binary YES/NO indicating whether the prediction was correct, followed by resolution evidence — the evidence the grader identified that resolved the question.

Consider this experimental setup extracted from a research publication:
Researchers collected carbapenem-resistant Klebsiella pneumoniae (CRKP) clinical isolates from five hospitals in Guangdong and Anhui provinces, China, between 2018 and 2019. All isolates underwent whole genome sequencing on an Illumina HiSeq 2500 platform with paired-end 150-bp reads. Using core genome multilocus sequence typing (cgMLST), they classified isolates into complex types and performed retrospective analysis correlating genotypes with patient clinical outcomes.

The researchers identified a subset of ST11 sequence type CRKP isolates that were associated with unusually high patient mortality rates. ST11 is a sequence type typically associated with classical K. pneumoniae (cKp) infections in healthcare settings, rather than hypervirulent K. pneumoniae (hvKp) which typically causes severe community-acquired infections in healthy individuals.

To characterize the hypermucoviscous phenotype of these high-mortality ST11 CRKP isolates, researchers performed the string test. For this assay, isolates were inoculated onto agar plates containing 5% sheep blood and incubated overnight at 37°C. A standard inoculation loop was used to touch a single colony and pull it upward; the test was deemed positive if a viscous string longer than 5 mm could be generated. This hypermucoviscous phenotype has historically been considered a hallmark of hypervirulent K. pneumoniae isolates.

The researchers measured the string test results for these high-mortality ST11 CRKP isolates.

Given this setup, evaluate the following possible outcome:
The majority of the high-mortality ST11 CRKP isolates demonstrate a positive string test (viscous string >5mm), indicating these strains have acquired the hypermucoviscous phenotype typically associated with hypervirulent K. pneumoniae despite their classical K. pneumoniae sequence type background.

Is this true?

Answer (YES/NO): NO